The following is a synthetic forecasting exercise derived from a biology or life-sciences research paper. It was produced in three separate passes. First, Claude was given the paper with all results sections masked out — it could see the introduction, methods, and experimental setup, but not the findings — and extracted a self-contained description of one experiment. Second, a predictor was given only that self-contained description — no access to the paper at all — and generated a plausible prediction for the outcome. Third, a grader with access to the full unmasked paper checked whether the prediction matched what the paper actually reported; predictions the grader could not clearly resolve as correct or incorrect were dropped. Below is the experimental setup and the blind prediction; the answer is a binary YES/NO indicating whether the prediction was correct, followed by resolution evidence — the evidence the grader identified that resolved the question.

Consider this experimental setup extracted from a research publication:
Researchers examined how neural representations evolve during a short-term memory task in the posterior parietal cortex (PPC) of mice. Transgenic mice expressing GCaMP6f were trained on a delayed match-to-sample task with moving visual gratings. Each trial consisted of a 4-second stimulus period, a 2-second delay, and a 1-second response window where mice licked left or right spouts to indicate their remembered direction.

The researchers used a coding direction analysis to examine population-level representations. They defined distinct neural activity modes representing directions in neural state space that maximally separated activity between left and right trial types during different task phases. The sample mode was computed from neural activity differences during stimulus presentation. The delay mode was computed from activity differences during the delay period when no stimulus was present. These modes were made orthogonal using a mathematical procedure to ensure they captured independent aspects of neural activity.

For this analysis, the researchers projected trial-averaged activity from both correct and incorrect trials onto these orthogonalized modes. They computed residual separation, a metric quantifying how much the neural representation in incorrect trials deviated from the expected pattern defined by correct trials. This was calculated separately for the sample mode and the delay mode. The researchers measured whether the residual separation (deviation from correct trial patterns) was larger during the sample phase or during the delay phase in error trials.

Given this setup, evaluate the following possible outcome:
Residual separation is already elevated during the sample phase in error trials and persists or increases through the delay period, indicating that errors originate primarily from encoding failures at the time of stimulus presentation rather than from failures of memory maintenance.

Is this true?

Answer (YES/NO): NO